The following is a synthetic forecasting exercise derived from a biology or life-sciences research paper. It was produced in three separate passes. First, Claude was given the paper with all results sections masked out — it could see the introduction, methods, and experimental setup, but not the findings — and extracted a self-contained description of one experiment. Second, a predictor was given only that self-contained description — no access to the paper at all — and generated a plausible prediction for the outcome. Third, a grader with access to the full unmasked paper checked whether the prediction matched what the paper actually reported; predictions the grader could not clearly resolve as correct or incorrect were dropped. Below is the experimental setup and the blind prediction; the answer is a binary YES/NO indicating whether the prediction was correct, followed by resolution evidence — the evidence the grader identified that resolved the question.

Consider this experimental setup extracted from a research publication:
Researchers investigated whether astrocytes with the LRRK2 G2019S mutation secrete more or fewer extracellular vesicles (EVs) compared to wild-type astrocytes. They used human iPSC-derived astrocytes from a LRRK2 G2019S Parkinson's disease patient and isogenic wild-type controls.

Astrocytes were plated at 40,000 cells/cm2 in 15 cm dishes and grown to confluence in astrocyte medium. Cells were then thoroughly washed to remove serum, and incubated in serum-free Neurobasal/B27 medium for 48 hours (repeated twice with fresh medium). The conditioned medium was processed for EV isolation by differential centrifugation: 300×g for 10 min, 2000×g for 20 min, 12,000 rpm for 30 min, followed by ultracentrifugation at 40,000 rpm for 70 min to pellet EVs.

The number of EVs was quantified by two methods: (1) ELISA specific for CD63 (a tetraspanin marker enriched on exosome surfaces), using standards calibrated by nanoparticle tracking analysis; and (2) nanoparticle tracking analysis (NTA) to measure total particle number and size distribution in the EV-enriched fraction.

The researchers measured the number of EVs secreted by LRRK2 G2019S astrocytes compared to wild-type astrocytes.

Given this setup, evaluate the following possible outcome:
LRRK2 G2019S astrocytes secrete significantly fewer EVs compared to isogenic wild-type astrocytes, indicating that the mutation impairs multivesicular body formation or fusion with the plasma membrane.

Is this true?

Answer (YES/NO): NO